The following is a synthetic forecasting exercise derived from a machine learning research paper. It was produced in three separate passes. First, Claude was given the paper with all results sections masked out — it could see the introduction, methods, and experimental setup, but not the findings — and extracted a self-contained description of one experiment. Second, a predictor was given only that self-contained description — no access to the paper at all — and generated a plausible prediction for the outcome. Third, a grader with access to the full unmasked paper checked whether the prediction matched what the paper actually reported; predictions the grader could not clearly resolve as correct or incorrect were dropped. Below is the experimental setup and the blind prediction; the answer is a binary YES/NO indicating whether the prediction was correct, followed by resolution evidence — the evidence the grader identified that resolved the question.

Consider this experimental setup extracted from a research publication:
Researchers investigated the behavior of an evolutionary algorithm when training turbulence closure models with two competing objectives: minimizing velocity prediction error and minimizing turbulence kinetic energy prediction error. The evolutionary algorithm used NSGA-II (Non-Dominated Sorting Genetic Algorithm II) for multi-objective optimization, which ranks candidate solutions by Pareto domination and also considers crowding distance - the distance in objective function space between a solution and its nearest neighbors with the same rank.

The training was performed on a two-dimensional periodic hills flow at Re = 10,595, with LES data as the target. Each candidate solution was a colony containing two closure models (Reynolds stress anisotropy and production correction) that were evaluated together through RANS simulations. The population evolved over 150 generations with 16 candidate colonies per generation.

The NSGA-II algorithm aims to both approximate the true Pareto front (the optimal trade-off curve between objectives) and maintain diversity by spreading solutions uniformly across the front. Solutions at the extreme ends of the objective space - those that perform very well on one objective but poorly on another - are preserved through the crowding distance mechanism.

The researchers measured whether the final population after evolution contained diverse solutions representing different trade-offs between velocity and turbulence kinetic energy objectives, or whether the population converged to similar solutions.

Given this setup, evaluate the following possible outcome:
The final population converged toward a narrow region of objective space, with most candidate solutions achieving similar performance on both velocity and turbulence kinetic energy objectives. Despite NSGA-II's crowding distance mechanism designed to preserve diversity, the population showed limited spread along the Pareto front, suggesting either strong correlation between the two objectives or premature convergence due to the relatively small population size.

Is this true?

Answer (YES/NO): NO